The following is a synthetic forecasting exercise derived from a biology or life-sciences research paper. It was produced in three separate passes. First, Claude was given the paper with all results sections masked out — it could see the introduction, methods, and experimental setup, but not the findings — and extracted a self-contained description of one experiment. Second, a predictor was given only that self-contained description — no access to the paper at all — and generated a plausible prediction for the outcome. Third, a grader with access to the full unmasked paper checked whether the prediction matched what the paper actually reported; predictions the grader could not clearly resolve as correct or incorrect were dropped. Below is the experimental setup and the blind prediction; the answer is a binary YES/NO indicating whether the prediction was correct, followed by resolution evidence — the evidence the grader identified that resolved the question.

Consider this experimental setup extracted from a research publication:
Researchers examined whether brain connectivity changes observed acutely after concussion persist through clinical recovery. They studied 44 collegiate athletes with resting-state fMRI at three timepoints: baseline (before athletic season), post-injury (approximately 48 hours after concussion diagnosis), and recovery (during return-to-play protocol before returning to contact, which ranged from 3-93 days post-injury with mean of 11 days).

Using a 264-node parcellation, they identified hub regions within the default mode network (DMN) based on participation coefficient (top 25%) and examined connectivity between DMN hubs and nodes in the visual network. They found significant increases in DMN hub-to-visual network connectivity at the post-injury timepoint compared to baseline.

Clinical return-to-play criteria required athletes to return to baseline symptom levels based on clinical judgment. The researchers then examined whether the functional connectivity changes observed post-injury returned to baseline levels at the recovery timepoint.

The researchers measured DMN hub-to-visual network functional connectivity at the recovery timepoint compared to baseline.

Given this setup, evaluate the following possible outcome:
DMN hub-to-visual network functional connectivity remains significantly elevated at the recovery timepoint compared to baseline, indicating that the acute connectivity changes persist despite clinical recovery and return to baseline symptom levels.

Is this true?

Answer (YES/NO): NO